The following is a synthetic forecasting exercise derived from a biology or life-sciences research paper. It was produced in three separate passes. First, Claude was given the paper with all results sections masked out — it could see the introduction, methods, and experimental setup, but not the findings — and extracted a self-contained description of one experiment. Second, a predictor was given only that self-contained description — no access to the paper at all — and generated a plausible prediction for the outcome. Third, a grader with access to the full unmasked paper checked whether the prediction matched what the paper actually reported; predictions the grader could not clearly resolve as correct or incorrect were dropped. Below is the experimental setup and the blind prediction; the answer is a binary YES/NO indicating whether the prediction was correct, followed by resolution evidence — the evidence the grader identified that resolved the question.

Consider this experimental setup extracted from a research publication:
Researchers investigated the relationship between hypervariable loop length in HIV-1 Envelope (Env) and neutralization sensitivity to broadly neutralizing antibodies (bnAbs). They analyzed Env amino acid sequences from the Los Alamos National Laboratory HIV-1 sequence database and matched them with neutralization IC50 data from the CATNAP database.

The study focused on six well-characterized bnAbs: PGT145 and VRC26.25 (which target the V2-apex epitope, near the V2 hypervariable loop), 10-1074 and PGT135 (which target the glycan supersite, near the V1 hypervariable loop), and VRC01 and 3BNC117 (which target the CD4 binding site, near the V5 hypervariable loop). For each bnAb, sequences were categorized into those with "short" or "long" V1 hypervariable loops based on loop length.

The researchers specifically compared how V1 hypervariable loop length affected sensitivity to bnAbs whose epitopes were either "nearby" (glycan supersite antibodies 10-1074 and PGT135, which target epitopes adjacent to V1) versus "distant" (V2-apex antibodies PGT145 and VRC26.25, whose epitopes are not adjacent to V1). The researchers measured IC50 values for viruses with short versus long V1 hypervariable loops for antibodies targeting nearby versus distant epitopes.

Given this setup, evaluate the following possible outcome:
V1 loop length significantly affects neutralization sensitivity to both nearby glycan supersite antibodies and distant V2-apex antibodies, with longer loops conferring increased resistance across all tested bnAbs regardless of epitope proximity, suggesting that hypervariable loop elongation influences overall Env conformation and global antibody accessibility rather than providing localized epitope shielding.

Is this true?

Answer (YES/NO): NO